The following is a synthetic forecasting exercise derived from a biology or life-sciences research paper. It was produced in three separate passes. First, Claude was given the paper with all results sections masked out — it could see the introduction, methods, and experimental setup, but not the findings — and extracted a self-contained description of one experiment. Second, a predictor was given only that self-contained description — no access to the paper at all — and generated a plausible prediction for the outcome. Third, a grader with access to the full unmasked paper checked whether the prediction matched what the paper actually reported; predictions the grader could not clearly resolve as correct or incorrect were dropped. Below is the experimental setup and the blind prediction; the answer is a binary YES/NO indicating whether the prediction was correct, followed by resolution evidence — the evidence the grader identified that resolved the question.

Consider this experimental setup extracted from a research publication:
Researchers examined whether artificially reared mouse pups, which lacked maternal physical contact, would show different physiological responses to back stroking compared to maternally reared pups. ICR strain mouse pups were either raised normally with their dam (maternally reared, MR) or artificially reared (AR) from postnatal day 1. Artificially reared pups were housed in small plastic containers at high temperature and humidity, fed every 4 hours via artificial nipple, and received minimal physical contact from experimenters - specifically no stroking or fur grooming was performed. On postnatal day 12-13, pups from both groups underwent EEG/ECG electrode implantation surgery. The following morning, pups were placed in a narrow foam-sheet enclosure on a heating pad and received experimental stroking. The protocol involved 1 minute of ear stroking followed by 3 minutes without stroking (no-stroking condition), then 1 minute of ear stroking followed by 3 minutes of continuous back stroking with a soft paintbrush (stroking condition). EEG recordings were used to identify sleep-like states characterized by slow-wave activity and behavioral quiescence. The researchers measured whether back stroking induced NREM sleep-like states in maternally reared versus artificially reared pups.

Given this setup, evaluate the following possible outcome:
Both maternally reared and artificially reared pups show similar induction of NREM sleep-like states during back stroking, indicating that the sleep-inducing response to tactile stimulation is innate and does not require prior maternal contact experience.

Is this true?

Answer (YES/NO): NO